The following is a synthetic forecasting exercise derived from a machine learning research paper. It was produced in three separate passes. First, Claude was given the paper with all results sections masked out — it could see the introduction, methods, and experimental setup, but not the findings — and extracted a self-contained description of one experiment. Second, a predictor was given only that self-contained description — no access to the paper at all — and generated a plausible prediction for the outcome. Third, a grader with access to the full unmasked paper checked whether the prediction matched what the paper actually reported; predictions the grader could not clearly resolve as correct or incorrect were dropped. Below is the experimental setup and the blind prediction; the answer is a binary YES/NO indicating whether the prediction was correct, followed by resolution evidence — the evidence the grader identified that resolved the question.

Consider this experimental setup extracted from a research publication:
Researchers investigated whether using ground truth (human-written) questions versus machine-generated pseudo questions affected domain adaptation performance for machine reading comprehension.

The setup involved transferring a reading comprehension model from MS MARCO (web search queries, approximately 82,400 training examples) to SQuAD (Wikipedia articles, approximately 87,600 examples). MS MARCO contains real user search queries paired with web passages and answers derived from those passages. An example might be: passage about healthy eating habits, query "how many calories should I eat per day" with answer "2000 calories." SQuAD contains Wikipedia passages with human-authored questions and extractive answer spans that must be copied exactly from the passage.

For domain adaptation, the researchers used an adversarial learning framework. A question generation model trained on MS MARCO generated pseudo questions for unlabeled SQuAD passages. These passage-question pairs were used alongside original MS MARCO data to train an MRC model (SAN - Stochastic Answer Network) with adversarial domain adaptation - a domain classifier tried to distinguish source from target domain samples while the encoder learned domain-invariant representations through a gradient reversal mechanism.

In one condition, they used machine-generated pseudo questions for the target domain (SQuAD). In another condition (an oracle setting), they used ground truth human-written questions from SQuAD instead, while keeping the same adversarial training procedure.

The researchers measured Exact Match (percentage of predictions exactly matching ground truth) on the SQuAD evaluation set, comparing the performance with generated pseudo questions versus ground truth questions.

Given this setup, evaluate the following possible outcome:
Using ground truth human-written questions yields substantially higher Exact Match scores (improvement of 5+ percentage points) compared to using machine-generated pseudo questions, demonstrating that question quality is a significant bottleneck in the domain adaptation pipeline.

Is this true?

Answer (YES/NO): NO